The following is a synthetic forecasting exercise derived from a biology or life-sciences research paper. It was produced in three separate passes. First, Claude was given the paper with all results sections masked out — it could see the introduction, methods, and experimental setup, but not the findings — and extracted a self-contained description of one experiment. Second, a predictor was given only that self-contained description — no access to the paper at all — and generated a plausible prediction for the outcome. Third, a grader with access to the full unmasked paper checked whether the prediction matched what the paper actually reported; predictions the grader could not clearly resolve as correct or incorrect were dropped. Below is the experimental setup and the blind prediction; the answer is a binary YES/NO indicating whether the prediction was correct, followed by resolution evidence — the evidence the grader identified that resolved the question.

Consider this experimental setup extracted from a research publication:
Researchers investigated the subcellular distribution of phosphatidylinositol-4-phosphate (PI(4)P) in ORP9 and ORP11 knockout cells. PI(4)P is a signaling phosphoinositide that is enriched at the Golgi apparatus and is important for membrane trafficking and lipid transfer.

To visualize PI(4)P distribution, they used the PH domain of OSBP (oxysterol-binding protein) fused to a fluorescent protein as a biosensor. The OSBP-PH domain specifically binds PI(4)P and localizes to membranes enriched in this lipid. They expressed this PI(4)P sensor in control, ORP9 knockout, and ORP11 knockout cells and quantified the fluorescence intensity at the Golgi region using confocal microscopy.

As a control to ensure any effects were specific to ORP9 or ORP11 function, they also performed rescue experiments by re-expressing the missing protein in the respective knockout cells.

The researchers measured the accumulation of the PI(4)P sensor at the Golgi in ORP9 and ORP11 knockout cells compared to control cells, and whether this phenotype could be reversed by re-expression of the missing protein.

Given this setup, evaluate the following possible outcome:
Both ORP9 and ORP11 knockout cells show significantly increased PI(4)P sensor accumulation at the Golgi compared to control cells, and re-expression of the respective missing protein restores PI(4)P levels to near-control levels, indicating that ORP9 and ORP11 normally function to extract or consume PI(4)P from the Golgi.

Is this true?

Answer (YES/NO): YES